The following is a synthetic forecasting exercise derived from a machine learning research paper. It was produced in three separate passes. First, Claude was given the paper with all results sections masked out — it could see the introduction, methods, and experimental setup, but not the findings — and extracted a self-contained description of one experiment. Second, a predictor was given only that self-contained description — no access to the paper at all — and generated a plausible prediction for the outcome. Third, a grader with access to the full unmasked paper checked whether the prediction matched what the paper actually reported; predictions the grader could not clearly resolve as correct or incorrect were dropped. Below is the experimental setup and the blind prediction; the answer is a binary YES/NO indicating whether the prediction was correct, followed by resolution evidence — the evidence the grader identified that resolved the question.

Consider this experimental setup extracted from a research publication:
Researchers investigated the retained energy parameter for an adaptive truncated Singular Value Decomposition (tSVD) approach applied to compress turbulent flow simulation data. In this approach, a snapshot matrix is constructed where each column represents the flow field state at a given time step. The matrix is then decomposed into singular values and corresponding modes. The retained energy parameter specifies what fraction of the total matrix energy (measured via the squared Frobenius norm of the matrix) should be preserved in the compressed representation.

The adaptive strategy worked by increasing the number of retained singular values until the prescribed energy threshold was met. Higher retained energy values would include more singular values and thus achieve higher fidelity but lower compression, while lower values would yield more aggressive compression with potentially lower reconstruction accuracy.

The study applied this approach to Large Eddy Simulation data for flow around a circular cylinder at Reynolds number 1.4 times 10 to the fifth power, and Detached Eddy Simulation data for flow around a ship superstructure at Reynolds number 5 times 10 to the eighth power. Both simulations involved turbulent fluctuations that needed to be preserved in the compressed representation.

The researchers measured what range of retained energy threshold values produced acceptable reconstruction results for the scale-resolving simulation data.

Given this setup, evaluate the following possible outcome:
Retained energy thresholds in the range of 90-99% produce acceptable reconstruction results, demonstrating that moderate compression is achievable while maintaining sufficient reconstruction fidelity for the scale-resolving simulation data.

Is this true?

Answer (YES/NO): NO